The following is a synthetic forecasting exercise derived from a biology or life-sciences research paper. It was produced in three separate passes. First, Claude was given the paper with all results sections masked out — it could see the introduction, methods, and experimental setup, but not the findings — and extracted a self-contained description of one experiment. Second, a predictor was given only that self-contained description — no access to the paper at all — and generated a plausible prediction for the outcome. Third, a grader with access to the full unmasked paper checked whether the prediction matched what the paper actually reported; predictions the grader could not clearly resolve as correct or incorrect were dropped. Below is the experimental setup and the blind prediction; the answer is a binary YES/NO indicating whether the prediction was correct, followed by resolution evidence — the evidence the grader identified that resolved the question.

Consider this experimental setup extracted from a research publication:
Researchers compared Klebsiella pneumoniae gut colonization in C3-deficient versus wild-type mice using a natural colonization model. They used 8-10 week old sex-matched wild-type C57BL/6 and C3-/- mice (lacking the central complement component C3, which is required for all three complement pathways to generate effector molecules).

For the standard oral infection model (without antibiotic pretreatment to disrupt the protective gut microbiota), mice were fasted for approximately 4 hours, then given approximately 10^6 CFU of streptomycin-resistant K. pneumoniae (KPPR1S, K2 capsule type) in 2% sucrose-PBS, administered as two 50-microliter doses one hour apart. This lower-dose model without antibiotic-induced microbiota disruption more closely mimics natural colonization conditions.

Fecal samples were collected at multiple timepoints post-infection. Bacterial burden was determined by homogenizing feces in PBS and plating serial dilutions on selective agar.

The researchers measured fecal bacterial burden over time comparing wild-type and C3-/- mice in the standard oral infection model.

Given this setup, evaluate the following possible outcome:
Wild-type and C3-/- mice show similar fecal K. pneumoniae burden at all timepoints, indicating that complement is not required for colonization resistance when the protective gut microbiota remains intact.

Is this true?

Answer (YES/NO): NO